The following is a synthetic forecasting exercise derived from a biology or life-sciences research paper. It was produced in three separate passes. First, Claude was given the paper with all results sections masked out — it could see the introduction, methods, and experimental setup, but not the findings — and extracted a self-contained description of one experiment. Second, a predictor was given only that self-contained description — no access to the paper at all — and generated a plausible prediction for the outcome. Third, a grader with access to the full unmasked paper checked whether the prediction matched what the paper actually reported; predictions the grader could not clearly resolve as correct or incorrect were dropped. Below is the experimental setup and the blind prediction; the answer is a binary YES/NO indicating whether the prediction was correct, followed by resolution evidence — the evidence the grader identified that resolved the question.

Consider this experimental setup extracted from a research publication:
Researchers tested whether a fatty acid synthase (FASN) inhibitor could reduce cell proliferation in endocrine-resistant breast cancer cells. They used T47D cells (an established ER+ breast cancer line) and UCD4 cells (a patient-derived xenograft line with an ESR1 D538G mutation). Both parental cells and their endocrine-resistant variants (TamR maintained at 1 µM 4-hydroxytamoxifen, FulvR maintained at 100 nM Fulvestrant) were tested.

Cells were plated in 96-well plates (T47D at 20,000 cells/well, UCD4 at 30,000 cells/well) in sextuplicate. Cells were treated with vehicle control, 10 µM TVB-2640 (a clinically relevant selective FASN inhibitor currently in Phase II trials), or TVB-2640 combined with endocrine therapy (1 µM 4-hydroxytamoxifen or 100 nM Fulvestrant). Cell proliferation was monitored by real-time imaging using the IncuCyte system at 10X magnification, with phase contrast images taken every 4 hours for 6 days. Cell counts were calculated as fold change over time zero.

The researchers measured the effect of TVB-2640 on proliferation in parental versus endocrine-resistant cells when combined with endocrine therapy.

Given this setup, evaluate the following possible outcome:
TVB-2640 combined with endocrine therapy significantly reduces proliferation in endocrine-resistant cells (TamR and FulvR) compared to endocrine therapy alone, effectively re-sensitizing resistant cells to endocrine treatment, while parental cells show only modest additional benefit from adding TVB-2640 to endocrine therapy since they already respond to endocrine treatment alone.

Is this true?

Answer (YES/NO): NO